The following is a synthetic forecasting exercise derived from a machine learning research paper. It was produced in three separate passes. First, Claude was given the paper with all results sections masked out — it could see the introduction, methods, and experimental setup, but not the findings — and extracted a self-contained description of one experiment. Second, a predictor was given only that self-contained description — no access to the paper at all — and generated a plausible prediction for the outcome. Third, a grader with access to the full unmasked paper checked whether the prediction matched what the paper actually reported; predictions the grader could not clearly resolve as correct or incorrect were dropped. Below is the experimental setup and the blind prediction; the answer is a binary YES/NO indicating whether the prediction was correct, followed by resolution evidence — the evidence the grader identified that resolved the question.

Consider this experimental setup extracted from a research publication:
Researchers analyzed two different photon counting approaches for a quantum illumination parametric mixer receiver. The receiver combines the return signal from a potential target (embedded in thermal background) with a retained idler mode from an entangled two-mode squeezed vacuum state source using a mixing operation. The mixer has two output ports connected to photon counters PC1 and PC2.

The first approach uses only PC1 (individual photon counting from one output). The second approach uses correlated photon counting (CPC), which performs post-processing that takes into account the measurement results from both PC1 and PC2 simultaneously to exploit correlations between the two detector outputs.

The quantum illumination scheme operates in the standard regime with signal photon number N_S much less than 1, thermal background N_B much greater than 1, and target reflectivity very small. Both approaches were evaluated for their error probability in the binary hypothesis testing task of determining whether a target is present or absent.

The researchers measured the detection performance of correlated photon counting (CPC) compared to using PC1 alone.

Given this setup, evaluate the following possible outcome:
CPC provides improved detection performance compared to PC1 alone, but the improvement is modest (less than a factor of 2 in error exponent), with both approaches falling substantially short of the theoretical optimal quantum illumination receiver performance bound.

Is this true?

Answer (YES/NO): YES